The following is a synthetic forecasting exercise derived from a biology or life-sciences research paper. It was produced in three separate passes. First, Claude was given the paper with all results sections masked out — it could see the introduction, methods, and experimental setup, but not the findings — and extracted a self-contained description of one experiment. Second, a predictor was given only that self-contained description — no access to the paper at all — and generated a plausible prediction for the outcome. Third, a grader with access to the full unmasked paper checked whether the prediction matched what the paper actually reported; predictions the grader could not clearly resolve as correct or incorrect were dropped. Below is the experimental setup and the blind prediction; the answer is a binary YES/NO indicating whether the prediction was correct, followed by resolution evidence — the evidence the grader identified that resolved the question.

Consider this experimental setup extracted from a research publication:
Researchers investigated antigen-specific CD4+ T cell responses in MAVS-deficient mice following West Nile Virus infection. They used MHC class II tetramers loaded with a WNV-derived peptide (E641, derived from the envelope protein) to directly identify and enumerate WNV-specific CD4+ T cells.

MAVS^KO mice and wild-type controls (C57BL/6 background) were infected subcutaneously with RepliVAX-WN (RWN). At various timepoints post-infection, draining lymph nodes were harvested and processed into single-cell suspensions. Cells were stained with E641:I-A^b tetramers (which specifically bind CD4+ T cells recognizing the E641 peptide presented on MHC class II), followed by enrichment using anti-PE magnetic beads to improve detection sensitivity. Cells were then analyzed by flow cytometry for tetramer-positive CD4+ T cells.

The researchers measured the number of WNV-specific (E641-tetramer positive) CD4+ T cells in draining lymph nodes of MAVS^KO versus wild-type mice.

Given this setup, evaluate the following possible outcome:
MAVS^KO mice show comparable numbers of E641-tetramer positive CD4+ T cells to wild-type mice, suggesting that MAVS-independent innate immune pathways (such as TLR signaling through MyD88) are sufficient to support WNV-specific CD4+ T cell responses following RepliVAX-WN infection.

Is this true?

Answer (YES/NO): NO